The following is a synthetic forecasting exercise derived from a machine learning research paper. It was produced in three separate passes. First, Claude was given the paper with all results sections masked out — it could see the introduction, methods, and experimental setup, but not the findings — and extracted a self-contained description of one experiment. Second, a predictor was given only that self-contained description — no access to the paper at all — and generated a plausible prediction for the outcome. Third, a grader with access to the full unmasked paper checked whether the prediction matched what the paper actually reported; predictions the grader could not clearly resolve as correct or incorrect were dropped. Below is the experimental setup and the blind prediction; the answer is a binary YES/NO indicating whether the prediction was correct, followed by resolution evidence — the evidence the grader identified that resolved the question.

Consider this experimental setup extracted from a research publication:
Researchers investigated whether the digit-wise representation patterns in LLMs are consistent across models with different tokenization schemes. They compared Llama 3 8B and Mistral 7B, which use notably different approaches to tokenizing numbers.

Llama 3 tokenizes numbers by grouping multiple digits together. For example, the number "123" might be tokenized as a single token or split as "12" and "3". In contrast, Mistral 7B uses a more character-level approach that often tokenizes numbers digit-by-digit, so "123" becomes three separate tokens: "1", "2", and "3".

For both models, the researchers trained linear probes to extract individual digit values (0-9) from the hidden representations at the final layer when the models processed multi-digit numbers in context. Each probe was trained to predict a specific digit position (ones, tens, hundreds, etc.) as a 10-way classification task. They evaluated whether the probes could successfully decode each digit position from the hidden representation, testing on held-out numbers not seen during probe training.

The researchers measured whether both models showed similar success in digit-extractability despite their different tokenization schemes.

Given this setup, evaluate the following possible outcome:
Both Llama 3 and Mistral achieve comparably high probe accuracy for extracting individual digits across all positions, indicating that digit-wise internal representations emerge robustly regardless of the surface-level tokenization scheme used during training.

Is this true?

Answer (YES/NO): YES